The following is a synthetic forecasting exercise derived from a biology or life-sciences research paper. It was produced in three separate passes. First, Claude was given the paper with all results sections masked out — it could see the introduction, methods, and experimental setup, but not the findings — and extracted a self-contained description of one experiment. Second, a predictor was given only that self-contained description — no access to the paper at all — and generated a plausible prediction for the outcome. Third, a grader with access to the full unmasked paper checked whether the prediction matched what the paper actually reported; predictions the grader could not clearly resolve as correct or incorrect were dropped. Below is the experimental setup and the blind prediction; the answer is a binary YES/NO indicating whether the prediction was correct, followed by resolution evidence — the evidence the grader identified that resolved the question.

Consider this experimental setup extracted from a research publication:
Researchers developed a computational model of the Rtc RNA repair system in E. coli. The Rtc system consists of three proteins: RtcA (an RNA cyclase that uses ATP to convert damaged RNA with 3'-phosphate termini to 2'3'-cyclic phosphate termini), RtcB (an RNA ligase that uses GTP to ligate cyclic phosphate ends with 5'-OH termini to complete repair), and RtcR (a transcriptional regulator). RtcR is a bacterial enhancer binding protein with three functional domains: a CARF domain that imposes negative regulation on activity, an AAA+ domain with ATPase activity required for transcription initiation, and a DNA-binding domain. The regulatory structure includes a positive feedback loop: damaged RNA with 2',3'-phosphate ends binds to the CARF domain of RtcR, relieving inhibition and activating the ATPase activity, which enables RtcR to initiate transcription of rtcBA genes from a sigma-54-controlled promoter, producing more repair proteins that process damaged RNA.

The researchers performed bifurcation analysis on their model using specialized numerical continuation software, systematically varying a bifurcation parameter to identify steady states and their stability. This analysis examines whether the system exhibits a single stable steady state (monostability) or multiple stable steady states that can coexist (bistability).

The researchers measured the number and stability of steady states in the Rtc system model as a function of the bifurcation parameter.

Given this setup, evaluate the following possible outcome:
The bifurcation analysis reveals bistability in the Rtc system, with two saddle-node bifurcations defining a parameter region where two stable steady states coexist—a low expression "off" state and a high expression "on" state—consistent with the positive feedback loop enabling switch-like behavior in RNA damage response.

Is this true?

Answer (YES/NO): YES